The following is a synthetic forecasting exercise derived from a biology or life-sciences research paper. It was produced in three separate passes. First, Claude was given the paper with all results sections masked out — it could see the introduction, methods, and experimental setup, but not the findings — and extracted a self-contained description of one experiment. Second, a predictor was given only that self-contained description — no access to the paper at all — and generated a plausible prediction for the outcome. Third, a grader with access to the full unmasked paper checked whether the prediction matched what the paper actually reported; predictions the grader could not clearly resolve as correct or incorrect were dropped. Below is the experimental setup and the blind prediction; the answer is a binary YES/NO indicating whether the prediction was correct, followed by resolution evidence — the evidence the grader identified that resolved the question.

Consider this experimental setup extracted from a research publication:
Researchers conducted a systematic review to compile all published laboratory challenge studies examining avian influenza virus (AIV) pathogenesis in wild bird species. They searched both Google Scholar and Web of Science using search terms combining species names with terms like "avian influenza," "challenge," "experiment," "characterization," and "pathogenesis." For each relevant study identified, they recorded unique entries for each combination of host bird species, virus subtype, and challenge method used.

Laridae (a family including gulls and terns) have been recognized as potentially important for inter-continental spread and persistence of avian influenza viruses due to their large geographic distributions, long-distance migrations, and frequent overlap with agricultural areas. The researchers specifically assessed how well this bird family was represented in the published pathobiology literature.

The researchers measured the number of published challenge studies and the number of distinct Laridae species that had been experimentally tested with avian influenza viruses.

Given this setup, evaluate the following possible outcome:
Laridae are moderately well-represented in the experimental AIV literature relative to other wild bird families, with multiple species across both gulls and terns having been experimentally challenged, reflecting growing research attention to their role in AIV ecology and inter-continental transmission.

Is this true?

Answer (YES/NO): NO